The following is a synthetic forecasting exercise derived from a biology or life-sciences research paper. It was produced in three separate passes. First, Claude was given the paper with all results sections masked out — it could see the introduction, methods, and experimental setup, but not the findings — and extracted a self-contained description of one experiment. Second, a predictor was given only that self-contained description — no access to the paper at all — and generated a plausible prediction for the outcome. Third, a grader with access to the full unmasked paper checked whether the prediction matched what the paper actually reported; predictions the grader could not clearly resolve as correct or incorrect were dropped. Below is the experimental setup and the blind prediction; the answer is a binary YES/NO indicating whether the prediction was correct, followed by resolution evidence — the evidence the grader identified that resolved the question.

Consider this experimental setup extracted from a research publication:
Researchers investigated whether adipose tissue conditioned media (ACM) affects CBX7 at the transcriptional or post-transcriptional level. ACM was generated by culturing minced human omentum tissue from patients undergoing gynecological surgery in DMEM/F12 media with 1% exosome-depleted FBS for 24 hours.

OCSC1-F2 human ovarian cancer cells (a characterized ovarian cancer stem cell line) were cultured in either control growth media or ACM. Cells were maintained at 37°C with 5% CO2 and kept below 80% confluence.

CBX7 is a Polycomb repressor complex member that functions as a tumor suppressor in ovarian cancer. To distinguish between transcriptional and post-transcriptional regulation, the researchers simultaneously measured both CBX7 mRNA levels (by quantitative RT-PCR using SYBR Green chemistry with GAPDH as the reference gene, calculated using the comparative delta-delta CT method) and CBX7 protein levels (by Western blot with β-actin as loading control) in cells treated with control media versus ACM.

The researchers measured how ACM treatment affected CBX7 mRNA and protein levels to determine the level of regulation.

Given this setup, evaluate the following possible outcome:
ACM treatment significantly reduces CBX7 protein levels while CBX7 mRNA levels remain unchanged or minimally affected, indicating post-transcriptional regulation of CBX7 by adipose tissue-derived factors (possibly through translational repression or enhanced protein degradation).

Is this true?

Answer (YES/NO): YES